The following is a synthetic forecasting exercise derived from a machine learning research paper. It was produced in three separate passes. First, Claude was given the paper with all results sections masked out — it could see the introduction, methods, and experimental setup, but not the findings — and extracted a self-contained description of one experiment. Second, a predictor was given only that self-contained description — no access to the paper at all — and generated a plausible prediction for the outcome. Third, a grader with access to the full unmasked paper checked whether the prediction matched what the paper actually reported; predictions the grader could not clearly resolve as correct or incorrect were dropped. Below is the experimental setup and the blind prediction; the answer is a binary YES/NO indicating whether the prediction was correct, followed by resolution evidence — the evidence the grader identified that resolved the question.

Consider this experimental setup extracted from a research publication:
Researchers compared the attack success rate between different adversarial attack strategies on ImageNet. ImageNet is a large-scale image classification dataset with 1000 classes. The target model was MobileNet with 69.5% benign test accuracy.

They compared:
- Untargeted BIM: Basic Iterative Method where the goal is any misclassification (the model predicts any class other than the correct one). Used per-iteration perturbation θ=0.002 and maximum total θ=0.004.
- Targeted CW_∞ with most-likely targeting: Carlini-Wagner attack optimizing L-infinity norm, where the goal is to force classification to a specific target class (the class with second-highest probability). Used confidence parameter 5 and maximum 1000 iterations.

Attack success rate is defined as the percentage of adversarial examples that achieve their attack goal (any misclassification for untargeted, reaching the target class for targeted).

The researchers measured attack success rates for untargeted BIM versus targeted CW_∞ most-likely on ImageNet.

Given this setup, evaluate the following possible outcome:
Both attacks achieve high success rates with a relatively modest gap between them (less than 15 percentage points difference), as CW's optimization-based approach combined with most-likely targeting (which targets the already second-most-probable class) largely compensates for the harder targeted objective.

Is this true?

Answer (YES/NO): YES